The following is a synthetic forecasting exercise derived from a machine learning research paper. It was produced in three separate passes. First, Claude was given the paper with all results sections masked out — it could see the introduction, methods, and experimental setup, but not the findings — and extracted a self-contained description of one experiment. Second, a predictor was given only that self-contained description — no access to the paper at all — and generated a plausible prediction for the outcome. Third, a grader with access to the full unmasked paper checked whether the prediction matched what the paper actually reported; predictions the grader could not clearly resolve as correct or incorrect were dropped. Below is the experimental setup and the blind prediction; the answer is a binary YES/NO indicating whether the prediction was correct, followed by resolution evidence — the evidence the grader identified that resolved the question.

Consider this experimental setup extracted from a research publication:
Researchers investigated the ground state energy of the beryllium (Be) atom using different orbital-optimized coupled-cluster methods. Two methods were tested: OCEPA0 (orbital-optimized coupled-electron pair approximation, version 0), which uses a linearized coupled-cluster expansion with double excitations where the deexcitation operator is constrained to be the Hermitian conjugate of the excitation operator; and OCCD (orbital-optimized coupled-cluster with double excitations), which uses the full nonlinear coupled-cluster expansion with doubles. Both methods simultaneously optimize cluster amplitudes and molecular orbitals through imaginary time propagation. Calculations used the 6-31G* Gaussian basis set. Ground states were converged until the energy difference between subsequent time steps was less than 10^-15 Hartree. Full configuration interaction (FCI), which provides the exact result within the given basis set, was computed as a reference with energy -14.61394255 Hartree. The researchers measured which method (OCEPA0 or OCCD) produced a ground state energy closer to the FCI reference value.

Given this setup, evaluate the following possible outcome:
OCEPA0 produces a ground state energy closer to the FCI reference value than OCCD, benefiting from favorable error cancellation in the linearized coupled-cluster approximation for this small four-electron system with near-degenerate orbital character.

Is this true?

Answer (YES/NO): NO